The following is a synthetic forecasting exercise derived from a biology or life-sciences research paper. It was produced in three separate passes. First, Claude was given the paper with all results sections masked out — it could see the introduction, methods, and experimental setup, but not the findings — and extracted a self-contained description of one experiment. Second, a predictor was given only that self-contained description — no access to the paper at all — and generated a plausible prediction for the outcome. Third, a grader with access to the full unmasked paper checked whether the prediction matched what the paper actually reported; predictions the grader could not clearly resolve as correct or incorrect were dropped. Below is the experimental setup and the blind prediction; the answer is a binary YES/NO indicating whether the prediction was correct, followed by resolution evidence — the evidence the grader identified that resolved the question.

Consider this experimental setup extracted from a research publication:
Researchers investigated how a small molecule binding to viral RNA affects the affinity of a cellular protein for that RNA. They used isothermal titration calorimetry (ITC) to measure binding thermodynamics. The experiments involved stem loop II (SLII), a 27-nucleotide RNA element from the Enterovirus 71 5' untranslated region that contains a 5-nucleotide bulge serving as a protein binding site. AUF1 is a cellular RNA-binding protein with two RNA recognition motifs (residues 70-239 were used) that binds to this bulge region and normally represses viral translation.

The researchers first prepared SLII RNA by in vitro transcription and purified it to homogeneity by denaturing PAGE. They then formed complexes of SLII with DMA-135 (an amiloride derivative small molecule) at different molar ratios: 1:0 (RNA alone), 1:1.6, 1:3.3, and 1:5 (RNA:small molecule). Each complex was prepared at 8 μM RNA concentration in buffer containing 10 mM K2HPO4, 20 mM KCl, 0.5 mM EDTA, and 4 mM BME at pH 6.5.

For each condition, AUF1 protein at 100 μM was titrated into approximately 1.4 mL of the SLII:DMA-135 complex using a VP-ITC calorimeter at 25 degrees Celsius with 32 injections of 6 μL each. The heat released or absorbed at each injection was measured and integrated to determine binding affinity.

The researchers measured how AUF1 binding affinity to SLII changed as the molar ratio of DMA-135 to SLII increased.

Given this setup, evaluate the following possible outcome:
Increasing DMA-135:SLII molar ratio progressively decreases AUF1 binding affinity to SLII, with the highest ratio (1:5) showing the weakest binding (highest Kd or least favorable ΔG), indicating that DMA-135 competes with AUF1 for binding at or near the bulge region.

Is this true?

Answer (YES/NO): NO